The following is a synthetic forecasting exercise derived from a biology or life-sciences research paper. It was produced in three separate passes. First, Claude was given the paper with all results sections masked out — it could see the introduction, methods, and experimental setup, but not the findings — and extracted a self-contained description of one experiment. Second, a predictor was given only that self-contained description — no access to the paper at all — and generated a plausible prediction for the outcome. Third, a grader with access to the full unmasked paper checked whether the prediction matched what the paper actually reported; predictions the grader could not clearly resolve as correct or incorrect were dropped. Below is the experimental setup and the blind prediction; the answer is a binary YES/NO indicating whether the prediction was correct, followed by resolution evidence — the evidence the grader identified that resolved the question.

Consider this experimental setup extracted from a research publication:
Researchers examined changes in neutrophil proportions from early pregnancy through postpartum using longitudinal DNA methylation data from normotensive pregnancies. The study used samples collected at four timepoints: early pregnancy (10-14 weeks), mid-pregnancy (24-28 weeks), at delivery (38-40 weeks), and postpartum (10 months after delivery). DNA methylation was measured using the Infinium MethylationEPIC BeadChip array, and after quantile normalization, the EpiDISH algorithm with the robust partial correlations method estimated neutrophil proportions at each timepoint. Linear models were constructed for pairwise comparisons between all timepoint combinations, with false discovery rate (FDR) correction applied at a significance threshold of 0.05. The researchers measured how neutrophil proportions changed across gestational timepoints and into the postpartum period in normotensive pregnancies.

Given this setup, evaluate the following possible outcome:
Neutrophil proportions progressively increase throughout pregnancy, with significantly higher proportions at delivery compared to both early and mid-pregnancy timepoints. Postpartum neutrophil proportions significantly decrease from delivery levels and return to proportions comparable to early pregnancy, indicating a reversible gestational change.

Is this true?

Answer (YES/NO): NO